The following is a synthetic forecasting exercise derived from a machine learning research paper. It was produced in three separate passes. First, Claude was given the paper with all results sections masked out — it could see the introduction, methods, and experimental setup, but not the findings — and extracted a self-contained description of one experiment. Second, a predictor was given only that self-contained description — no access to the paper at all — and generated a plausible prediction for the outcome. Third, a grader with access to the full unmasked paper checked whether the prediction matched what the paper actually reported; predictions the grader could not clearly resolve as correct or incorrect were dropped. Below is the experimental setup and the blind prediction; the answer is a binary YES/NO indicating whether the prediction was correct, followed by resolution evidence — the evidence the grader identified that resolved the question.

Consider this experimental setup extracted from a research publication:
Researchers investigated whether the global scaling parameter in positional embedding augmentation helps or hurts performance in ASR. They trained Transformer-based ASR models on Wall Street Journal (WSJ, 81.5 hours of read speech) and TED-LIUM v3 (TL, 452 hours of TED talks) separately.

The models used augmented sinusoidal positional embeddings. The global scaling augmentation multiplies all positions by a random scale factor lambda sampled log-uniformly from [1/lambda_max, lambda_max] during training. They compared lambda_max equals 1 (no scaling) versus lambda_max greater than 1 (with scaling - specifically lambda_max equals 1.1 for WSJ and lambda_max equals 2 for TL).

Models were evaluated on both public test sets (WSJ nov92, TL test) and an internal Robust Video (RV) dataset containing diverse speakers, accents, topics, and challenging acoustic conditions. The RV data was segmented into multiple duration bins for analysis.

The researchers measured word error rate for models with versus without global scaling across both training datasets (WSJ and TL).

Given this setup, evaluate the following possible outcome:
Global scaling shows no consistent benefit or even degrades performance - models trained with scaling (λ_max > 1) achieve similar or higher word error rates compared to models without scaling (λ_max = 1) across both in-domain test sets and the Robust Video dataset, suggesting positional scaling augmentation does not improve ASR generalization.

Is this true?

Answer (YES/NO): NO